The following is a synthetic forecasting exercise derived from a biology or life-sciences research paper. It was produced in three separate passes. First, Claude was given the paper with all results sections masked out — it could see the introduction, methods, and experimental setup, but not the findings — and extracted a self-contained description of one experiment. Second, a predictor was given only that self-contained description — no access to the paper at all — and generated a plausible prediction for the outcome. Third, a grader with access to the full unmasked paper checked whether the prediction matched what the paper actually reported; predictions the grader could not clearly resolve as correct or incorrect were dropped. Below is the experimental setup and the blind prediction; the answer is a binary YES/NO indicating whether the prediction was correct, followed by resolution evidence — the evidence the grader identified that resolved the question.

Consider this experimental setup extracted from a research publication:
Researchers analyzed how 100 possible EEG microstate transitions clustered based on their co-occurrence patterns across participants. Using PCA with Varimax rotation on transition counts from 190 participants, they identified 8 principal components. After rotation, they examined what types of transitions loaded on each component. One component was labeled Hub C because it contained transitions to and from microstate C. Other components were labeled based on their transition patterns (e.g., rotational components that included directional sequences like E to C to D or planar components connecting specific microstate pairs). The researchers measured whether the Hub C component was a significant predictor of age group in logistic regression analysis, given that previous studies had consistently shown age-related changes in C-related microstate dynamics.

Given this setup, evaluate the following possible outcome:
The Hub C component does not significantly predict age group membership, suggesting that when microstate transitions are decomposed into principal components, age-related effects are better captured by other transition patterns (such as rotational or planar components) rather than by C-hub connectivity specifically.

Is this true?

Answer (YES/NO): YES